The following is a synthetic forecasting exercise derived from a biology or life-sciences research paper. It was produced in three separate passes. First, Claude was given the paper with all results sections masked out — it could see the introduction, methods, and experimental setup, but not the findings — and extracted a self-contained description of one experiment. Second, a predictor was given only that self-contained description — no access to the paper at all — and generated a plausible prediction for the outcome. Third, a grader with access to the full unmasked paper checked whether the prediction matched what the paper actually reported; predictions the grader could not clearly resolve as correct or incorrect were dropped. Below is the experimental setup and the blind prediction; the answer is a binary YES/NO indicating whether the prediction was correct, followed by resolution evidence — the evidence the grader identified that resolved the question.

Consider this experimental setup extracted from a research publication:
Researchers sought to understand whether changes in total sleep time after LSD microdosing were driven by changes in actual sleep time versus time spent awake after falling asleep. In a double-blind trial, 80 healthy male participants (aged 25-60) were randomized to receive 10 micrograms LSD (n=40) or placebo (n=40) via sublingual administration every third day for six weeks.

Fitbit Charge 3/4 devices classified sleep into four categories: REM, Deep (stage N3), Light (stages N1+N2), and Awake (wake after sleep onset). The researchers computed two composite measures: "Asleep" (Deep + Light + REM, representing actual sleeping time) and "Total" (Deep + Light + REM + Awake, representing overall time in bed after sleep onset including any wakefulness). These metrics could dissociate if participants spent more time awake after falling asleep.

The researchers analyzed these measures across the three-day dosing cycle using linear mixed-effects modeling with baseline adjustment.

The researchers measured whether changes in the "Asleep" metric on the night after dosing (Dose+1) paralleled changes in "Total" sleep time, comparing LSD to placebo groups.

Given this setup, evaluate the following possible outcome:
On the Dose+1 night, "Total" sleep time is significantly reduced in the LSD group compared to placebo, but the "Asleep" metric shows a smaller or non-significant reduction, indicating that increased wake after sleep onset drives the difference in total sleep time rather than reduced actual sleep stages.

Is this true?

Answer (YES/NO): NO